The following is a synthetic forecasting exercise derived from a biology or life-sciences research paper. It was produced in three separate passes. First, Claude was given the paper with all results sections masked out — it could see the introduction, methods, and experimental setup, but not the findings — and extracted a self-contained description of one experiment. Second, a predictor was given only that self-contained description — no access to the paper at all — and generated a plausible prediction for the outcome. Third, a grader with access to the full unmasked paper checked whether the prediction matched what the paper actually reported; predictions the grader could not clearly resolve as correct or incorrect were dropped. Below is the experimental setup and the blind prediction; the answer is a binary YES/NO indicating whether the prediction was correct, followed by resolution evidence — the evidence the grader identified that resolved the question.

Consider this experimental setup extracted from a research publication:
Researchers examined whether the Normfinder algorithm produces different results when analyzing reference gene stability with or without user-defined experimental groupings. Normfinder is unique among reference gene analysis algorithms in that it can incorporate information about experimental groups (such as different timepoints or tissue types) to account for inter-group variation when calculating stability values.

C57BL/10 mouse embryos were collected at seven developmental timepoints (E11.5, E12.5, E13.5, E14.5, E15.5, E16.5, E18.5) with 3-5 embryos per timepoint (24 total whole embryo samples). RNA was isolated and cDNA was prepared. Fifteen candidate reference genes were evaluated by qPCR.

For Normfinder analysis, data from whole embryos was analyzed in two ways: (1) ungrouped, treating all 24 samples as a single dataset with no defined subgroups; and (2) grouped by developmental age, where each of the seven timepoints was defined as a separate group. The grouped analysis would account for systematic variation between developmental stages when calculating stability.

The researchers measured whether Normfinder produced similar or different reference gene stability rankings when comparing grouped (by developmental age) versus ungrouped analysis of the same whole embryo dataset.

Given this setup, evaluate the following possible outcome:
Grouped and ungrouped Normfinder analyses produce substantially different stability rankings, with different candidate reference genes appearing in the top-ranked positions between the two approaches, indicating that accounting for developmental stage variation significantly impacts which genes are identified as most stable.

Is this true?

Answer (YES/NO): YES